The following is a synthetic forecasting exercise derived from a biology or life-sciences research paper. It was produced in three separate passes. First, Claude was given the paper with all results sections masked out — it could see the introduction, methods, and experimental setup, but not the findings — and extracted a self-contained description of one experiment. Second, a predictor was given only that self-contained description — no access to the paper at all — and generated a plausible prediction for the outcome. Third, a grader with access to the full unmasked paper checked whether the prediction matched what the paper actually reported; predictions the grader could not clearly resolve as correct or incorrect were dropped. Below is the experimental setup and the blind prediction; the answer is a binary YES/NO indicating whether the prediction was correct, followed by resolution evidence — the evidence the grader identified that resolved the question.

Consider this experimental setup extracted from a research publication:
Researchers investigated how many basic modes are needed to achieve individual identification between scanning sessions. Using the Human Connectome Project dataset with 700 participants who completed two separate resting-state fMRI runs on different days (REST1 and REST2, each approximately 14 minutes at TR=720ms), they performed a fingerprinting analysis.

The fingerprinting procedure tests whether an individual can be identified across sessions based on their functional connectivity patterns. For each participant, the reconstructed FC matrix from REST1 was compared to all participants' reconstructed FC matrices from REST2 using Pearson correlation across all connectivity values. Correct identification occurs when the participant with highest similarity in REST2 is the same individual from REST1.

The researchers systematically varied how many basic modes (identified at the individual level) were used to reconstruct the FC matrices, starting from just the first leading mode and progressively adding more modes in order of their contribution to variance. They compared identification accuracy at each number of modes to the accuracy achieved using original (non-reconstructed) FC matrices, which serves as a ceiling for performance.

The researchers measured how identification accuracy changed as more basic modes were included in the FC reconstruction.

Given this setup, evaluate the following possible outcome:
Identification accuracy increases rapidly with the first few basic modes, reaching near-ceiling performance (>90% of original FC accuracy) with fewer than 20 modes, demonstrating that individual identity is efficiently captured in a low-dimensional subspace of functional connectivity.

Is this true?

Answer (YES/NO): YES